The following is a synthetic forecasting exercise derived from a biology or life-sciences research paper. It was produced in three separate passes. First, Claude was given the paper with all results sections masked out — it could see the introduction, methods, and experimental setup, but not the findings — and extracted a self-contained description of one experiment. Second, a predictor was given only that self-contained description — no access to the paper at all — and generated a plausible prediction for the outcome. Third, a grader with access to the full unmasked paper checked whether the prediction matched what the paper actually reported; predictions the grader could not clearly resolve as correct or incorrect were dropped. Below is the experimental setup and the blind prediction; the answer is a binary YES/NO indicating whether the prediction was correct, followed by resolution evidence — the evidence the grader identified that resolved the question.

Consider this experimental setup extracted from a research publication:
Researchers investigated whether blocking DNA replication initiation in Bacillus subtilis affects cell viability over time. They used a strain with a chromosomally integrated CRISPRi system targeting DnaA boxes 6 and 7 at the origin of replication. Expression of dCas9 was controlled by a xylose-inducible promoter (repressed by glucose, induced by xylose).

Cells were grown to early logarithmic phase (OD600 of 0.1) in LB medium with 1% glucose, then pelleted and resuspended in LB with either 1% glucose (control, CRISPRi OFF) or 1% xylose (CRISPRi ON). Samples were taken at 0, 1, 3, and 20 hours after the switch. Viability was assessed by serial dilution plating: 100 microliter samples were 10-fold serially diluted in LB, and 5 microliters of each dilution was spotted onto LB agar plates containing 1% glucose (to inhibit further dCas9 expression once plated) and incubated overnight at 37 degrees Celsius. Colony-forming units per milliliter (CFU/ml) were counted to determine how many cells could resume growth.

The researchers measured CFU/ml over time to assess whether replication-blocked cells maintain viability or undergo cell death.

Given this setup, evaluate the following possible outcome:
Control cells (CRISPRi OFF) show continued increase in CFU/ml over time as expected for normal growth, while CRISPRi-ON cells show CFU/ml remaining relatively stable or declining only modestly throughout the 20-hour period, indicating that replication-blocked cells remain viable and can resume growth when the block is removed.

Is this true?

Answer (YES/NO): NO